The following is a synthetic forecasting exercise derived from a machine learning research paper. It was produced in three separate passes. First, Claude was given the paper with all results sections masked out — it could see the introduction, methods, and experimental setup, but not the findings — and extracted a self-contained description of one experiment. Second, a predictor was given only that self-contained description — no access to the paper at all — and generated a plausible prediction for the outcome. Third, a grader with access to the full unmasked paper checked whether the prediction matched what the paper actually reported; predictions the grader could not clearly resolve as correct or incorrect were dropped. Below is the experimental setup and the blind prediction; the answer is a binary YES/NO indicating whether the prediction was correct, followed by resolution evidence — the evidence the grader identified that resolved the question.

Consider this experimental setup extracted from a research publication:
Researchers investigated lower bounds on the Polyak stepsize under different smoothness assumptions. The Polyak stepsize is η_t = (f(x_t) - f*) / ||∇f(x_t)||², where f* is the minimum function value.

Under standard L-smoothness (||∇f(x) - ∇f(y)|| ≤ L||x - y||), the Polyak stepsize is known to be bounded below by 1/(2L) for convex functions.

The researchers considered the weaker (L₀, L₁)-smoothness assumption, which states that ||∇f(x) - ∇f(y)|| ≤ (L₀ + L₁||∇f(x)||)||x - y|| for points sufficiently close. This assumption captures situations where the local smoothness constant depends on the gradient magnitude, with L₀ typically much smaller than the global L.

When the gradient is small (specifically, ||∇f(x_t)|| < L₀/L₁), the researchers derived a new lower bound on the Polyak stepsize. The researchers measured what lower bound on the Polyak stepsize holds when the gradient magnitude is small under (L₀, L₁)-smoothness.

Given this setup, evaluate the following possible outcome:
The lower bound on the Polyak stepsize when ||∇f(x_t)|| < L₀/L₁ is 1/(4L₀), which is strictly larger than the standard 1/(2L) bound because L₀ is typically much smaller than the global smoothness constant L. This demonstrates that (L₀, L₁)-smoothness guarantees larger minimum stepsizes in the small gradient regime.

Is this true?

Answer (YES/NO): YES